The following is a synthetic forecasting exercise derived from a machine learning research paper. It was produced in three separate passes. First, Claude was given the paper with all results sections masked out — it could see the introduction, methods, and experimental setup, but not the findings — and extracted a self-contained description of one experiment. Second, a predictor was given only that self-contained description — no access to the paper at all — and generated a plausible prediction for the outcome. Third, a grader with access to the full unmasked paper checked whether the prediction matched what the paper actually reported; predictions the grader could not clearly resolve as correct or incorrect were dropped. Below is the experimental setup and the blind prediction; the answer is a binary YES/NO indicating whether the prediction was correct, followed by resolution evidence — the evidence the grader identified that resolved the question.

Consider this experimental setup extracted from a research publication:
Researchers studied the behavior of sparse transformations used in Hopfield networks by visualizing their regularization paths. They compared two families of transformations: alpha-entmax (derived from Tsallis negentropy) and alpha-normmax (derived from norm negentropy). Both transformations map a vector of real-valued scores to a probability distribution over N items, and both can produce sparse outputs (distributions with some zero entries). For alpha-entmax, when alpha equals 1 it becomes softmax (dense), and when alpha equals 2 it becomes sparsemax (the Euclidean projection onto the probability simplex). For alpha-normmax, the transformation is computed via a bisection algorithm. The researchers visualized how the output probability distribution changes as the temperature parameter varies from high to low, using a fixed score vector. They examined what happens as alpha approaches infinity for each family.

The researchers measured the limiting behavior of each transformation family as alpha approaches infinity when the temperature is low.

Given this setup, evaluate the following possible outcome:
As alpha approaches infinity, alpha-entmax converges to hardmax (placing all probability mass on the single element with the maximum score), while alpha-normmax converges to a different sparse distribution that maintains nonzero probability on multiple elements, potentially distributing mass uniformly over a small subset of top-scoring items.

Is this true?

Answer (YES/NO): YES